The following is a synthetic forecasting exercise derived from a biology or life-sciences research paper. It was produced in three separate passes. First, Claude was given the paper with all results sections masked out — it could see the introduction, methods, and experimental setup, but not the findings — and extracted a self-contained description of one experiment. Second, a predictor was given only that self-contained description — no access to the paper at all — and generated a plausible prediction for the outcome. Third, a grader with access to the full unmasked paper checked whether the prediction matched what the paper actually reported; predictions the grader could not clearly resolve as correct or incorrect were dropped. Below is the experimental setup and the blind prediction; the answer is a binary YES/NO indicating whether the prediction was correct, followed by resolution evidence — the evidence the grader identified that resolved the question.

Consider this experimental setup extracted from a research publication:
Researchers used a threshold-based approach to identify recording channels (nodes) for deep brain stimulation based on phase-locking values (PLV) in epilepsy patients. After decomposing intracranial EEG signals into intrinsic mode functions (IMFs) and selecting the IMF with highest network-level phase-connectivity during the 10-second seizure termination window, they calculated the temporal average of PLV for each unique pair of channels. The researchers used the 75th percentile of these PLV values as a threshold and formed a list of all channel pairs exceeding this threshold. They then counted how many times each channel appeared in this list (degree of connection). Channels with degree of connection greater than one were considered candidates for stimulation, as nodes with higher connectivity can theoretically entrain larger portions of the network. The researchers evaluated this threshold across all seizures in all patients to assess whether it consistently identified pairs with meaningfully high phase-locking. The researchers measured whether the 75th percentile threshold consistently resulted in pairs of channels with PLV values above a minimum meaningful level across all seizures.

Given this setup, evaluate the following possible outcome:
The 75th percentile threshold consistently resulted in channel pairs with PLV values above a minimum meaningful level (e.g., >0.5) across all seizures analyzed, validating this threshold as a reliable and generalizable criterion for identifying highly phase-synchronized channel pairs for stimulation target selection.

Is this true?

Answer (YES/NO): YES